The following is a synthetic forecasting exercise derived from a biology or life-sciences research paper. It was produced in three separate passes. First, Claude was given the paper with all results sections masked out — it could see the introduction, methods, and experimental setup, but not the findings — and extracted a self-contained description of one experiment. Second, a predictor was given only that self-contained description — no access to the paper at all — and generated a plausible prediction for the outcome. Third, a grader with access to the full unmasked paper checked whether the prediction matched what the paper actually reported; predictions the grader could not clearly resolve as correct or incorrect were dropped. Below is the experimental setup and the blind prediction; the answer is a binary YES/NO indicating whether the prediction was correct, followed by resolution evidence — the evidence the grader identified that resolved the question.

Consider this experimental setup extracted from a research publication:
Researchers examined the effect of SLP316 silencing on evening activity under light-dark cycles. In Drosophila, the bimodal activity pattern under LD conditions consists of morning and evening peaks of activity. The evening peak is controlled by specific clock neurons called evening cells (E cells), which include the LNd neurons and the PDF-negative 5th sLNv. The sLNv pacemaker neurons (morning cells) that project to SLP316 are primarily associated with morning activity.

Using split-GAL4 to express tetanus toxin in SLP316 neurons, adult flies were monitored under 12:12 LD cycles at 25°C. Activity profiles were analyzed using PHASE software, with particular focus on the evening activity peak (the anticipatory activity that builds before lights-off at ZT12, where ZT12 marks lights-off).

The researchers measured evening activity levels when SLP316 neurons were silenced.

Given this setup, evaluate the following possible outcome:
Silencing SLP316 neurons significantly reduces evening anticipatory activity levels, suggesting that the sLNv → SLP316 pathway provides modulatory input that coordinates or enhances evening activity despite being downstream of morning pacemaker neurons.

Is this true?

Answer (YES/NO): YES